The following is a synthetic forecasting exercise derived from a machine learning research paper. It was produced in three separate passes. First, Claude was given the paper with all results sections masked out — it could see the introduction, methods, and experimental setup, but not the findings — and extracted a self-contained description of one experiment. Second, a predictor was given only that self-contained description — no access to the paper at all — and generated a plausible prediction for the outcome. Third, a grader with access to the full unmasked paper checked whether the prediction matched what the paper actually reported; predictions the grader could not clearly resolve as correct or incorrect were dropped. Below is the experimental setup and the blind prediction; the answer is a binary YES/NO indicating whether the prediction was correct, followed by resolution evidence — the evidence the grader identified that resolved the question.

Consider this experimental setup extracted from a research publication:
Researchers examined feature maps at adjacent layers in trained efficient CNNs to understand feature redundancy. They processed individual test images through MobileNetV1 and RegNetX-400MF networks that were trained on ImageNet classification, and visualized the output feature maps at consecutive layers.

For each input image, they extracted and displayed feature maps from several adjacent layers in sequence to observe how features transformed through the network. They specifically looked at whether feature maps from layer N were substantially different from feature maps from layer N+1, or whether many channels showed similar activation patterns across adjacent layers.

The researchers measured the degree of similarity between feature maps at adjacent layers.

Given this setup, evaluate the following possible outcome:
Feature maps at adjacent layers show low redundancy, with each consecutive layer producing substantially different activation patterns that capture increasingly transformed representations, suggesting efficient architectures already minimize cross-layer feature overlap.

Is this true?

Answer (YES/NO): NO